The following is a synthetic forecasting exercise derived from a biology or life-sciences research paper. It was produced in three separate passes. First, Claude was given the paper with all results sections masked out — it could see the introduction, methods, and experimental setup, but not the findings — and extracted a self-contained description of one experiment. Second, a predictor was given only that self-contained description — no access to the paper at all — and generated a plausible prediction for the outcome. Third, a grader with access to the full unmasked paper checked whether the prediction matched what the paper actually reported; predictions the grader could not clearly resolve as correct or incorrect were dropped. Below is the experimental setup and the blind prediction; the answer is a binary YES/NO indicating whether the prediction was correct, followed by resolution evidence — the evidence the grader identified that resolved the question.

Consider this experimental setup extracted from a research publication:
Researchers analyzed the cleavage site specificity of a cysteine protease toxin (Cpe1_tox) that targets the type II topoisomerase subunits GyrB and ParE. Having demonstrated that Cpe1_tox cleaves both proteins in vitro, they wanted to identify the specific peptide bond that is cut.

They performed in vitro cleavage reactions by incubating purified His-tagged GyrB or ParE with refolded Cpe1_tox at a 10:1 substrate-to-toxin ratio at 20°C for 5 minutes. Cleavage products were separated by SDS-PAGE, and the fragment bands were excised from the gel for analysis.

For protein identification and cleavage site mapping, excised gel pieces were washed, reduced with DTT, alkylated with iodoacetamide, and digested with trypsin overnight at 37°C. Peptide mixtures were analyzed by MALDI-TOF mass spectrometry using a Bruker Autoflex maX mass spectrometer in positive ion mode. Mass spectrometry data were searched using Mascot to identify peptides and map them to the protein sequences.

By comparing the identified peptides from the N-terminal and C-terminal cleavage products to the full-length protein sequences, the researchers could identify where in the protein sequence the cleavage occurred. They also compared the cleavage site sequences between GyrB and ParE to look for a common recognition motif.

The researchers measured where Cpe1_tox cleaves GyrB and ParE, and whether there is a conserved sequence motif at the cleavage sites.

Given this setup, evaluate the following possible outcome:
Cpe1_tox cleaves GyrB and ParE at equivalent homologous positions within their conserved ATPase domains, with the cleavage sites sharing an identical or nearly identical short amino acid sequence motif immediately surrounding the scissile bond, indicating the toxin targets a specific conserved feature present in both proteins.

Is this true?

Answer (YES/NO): YES